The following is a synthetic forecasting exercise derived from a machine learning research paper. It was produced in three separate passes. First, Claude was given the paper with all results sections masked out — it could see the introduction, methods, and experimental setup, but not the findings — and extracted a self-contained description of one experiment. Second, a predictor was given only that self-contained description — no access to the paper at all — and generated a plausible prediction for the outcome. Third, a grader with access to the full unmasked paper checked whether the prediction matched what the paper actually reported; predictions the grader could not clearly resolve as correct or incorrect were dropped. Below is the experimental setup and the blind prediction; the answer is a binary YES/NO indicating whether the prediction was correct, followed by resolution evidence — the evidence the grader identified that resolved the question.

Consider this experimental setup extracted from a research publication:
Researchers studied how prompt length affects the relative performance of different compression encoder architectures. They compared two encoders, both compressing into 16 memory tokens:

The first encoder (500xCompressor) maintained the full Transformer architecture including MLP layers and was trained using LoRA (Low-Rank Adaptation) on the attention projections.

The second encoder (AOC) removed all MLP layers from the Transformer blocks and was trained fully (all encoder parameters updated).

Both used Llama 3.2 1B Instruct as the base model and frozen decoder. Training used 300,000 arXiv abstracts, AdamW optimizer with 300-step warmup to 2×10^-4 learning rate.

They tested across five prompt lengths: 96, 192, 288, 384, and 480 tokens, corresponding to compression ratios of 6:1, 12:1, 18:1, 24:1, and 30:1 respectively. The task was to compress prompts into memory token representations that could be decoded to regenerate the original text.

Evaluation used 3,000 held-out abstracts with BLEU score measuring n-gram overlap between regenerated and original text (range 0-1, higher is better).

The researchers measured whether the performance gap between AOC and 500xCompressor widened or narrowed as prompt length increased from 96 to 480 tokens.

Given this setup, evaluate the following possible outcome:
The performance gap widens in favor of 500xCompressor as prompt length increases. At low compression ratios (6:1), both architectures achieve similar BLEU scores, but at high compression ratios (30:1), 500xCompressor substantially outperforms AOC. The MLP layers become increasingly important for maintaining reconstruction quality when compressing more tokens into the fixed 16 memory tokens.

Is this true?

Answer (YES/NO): NO